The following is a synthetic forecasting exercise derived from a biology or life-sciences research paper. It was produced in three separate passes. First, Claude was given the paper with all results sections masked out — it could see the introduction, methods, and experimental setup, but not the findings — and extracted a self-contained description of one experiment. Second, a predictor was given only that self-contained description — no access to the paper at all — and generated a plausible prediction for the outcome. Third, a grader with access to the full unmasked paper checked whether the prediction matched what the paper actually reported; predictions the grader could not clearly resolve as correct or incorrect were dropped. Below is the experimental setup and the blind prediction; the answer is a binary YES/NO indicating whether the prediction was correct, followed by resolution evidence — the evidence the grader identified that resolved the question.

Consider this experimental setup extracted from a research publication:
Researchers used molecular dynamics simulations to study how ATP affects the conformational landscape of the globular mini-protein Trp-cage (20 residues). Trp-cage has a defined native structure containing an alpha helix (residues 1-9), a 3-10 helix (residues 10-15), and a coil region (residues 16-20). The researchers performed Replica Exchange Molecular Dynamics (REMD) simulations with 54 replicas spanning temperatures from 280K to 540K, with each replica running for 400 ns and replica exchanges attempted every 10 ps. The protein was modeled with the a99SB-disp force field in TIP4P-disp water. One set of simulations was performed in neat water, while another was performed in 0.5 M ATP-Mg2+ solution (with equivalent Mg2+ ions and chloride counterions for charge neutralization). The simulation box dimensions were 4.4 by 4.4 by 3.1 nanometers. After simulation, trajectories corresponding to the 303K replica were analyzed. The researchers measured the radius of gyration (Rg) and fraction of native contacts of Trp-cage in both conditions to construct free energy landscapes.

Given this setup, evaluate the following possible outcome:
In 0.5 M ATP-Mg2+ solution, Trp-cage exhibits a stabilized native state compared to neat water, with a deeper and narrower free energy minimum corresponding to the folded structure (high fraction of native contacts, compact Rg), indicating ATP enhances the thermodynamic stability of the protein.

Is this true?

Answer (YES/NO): NO